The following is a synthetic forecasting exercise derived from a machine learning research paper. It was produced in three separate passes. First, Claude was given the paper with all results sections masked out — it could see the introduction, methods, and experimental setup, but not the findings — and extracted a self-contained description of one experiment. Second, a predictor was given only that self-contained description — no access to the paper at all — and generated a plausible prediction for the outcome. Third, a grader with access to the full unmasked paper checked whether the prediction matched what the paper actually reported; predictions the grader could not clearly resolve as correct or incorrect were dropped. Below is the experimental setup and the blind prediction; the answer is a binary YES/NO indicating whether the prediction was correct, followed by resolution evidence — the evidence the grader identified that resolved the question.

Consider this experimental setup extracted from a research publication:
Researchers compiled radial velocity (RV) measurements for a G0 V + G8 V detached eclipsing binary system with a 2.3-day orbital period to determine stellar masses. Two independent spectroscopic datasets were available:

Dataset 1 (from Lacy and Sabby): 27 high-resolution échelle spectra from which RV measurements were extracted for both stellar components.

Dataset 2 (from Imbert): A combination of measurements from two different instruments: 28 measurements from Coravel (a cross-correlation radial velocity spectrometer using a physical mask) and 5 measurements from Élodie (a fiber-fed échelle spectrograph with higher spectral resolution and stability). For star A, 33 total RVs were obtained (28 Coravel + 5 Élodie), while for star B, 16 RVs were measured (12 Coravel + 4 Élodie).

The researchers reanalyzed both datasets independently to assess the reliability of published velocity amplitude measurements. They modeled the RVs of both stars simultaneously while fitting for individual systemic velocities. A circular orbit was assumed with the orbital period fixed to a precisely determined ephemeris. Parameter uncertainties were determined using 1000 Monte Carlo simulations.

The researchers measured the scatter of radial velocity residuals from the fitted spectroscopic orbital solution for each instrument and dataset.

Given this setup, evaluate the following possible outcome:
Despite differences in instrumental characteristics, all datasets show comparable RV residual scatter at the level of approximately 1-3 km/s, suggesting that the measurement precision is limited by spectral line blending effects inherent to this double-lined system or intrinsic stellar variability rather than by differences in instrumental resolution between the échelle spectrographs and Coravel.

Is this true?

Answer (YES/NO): NO